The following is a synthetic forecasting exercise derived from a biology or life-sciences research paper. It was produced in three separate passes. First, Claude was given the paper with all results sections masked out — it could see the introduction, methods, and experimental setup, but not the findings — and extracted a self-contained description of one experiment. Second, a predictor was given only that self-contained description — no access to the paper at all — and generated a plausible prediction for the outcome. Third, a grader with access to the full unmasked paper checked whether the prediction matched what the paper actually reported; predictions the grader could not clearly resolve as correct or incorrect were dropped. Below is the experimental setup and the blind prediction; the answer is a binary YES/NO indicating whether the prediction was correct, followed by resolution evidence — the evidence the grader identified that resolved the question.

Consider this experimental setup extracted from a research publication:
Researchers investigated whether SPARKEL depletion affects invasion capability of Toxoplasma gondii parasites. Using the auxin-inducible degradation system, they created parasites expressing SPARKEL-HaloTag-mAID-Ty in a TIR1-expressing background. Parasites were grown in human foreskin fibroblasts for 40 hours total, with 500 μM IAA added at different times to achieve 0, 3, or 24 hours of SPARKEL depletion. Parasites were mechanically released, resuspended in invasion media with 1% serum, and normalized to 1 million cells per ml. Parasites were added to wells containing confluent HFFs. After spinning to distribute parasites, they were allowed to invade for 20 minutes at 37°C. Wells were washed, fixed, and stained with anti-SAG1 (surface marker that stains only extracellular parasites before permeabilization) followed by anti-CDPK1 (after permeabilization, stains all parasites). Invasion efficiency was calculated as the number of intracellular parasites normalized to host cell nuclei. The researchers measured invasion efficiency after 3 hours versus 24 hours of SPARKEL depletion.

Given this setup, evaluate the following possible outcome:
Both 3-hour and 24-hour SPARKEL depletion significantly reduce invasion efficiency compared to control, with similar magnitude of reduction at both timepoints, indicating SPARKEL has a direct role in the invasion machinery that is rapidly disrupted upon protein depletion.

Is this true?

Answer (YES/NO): NO